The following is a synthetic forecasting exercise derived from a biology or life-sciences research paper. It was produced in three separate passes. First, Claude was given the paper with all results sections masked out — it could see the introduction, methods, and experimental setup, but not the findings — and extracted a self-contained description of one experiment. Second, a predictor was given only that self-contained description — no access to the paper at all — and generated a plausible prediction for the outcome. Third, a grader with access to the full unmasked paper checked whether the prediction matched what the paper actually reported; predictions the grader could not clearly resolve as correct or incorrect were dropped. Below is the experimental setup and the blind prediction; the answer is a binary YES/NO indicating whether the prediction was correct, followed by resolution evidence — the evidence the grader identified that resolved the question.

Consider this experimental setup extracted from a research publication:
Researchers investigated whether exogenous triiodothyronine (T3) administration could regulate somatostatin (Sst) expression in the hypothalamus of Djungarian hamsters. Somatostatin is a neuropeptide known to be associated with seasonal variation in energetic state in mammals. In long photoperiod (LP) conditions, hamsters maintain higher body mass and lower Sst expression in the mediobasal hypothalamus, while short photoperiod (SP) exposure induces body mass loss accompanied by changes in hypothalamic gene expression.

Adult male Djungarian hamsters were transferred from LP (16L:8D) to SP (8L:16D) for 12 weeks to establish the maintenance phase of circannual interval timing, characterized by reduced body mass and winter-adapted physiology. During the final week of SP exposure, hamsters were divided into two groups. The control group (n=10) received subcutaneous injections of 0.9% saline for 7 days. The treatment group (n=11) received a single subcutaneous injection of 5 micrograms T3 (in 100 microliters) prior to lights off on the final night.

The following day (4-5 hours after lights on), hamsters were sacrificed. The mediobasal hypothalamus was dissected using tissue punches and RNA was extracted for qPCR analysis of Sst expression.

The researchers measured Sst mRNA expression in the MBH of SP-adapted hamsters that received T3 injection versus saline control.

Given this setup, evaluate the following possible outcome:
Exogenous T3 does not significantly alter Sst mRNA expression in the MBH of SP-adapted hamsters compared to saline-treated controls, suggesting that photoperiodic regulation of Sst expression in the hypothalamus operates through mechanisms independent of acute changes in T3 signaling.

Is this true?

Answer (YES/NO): NO